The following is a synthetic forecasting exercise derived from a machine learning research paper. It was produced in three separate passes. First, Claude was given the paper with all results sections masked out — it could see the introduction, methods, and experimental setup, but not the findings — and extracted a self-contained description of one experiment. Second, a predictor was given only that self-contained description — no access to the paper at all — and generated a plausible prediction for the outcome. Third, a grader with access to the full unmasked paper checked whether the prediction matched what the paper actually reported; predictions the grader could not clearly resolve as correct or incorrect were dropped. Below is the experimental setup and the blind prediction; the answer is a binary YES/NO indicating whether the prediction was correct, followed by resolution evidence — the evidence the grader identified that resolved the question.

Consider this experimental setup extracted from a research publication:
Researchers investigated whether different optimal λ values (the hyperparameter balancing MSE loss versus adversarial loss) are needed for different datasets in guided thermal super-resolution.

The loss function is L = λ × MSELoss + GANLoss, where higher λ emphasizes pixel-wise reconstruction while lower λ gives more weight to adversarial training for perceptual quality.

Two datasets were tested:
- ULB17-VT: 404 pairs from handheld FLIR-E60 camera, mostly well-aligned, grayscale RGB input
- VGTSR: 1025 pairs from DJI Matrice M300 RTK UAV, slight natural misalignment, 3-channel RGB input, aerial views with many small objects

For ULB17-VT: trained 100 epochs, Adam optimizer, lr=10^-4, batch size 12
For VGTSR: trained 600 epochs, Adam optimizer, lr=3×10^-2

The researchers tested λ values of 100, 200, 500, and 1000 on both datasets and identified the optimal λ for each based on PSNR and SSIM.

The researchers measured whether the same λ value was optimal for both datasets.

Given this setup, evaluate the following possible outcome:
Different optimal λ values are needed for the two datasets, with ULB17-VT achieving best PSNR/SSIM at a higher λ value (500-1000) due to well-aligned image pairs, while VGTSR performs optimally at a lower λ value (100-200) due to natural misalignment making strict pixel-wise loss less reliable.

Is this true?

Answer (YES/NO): NO